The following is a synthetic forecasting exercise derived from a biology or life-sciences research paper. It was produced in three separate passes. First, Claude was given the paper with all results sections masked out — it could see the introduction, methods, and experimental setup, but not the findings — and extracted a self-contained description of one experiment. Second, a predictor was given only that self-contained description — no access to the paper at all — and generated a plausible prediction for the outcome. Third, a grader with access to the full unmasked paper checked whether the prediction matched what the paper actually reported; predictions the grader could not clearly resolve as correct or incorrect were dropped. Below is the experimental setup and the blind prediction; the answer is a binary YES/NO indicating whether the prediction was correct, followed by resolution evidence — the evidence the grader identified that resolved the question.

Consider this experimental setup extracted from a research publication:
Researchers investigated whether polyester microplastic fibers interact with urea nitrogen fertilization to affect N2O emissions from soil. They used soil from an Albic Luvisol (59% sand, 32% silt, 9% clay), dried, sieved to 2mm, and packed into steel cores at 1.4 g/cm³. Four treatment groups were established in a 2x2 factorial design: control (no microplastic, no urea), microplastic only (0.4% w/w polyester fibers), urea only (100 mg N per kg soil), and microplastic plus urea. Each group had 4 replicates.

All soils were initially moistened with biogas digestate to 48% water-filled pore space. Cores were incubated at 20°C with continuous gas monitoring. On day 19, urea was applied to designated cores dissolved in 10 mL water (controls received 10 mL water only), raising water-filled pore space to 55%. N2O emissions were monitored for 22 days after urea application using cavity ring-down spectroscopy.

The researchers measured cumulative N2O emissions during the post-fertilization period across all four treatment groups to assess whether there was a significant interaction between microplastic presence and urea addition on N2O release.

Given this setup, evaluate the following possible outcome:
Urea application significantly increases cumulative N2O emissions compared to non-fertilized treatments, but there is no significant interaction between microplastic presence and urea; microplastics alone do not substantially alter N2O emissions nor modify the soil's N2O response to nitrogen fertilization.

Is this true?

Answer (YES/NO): NO